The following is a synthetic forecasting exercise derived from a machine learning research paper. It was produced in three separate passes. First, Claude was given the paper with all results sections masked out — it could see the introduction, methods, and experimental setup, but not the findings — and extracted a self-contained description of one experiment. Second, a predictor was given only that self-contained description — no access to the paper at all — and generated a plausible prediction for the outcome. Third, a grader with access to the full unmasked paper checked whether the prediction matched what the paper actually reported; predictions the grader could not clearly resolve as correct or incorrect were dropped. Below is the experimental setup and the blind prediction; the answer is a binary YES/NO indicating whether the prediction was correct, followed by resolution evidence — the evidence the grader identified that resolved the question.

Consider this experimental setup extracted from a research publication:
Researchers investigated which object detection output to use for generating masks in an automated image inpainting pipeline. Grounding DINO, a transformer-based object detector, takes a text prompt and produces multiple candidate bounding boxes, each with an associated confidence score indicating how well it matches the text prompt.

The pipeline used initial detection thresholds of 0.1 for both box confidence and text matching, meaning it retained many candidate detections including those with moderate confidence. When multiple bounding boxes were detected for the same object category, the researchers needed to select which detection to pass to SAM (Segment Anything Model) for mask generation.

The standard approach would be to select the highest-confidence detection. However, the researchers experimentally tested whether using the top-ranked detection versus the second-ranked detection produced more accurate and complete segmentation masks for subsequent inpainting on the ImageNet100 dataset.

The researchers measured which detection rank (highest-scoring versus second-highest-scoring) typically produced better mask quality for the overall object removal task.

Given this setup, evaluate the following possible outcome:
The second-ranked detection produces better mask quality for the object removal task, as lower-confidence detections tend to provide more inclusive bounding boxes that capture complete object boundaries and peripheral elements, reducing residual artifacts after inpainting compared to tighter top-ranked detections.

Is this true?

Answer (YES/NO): YES